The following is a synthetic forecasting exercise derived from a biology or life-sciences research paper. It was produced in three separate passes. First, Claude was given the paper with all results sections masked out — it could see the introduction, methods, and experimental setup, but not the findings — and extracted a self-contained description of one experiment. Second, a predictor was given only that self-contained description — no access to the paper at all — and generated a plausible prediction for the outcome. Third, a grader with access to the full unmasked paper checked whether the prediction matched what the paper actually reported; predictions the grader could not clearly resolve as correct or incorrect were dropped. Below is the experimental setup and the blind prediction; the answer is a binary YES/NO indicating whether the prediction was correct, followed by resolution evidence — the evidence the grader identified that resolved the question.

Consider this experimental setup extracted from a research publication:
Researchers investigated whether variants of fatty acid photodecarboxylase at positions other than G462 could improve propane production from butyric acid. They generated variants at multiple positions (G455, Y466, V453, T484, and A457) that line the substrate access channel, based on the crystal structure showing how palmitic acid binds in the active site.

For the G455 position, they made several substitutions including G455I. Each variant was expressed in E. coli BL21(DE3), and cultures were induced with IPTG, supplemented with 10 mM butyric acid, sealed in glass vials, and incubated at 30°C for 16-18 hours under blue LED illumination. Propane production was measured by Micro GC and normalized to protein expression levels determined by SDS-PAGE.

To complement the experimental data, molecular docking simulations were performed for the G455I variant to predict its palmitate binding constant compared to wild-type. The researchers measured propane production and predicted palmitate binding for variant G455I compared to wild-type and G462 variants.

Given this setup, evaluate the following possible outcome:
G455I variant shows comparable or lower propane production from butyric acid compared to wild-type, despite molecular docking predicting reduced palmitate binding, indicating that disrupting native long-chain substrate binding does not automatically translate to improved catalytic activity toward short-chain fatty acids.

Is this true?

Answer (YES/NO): NO